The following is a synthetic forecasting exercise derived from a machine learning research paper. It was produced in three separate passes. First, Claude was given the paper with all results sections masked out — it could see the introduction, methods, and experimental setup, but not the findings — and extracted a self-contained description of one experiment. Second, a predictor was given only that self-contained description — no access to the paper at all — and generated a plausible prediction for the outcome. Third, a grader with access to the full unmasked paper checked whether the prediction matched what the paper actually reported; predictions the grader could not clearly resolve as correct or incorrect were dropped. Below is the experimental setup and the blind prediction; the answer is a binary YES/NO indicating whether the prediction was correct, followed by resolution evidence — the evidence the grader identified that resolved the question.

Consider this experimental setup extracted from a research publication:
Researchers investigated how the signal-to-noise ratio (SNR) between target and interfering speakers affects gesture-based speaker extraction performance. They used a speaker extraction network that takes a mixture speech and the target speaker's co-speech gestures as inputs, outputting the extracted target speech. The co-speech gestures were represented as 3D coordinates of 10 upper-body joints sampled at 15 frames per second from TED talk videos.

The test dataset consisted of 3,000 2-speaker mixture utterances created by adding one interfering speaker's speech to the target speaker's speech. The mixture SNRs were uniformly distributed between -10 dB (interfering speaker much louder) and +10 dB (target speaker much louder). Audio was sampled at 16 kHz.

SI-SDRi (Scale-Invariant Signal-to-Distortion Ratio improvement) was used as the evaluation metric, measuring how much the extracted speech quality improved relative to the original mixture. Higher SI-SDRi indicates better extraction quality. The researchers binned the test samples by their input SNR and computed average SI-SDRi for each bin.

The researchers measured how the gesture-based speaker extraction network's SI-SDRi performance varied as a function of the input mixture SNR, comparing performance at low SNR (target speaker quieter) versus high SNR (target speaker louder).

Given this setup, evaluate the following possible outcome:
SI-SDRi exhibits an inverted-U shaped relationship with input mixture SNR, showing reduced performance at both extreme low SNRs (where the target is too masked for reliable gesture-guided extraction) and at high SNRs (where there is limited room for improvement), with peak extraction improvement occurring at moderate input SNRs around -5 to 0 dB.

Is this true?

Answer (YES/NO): NO